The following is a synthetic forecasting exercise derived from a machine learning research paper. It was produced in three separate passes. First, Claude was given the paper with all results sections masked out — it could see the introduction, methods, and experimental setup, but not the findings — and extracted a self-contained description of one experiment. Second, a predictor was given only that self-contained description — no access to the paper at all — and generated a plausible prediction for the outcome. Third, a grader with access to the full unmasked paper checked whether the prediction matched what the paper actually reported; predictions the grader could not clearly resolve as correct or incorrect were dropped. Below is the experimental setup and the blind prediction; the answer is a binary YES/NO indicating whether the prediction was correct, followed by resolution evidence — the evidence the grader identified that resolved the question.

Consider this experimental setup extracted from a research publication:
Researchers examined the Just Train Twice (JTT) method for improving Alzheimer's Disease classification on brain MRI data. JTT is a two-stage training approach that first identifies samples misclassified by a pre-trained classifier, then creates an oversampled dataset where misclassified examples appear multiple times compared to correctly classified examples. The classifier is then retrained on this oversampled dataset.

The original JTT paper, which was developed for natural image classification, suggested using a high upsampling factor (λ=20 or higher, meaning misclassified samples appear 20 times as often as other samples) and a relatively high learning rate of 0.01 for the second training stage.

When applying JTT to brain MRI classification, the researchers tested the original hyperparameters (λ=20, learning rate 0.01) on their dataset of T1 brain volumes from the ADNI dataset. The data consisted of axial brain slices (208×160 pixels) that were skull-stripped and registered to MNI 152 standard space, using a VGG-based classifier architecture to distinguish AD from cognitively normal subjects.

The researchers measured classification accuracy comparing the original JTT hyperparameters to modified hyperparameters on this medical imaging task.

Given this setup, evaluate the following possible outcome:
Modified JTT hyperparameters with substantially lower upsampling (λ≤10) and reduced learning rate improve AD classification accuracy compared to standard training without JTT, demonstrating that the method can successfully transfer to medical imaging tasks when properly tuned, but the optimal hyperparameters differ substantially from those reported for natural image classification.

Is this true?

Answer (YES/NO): YES